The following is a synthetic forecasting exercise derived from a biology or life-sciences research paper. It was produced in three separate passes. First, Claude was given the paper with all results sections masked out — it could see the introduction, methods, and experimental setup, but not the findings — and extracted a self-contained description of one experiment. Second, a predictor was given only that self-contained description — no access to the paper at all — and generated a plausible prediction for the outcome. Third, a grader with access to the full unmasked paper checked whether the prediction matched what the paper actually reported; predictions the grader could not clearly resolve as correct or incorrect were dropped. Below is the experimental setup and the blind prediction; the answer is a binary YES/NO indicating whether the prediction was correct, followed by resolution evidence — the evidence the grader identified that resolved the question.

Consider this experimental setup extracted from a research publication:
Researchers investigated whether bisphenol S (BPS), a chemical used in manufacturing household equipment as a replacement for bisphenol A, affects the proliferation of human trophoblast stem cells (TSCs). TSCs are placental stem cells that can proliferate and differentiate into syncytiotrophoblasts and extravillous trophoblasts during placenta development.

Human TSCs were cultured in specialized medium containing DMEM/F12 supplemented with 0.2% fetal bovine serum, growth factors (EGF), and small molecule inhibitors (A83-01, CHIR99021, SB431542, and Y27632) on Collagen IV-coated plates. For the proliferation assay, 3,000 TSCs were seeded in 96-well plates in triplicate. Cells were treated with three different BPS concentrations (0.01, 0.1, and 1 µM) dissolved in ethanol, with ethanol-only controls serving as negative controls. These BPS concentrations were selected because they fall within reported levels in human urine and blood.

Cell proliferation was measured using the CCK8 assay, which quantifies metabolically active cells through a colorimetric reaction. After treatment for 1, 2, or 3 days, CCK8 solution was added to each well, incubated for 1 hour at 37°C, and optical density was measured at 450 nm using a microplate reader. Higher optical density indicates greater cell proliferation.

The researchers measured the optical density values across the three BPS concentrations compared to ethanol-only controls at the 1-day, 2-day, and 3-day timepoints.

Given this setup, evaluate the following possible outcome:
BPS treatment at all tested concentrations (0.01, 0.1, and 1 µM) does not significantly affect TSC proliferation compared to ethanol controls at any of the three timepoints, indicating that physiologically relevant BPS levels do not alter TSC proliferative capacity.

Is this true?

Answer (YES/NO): YES